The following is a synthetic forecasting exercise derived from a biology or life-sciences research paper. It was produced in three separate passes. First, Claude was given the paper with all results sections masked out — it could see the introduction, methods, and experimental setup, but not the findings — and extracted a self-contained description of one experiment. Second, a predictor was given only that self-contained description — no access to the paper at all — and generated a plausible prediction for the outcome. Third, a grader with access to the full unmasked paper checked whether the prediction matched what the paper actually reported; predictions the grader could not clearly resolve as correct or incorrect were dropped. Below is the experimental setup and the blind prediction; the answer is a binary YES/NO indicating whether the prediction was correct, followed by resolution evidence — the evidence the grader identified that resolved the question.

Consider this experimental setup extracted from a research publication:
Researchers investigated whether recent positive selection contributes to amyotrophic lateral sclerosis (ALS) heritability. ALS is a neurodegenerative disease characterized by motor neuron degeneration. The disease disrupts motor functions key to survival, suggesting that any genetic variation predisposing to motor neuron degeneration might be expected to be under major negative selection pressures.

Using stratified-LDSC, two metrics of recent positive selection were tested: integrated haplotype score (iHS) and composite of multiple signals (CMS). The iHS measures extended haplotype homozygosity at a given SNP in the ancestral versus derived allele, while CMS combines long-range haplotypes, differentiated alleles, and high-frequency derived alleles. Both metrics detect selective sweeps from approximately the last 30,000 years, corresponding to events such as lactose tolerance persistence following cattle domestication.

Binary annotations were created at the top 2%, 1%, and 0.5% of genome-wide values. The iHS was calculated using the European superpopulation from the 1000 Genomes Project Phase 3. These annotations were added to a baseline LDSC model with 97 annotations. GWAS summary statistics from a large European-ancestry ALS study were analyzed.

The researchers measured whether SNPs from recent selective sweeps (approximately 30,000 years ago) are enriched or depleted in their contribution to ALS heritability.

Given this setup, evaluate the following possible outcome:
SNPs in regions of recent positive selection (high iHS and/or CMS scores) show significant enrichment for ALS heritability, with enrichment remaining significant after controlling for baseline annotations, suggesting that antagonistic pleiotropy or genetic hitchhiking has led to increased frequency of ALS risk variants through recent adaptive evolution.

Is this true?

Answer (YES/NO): NO